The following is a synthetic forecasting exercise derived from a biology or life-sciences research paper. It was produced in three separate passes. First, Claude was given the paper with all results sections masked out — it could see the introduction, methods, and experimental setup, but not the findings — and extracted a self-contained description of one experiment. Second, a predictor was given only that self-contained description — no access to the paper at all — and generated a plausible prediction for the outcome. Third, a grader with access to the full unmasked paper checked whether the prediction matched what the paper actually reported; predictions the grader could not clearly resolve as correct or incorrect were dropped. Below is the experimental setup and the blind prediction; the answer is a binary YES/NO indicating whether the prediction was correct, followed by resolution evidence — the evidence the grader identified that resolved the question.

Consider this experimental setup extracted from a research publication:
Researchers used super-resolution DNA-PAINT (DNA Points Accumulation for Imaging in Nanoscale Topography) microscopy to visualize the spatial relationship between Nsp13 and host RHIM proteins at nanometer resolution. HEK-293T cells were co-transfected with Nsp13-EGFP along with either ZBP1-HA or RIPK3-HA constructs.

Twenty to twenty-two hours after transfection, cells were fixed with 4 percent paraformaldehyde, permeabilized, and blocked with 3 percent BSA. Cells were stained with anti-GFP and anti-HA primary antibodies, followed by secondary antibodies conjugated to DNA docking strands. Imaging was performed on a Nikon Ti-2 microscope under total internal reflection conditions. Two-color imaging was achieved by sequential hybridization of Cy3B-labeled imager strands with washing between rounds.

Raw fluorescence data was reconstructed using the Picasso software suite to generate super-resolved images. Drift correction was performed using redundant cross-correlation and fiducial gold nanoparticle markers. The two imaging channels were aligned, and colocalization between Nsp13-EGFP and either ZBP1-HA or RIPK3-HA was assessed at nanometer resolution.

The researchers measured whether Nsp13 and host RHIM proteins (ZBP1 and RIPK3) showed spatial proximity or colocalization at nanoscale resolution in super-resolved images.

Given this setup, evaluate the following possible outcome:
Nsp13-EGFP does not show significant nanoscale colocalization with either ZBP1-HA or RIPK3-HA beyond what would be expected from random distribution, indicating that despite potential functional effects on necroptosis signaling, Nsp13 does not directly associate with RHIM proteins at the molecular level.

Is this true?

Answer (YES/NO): NO